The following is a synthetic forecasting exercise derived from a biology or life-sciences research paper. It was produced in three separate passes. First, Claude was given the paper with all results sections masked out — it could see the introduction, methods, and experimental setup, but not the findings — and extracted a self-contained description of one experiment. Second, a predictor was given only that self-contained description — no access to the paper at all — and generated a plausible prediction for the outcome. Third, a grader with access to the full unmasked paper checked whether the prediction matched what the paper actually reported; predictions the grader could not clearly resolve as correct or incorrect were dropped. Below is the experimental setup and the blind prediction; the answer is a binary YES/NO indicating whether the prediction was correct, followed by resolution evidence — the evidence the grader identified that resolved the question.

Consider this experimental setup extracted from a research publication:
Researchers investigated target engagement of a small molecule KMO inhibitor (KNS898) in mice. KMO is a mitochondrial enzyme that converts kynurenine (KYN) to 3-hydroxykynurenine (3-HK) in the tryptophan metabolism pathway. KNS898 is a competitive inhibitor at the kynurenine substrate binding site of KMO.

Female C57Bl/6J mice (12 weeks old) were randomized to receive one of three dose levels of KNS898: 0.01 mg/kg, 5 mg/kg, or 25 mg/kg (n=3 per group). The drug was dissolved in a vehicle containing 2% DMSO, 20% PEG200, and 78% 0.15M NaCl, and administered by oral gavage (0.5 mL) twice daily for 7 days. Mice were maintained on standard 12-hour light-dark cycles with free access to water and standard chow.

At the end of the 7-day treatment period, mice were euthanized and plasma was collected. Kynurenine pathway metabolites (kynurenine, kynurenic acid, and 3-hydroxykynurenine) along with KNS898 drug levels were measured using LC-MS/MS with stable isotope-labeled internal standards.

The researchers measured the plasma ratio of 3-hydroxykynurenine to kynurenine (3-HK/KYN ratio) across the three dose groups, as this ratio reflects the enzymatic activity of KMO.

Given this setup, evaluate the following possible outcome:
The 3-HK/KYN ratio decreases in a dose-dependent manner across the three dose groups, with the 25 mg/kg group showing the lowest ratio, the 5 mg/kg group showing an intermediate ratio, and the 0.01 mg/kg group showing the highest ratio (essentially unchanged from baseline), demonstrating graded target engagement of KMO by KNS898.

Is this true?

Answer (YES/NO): YES